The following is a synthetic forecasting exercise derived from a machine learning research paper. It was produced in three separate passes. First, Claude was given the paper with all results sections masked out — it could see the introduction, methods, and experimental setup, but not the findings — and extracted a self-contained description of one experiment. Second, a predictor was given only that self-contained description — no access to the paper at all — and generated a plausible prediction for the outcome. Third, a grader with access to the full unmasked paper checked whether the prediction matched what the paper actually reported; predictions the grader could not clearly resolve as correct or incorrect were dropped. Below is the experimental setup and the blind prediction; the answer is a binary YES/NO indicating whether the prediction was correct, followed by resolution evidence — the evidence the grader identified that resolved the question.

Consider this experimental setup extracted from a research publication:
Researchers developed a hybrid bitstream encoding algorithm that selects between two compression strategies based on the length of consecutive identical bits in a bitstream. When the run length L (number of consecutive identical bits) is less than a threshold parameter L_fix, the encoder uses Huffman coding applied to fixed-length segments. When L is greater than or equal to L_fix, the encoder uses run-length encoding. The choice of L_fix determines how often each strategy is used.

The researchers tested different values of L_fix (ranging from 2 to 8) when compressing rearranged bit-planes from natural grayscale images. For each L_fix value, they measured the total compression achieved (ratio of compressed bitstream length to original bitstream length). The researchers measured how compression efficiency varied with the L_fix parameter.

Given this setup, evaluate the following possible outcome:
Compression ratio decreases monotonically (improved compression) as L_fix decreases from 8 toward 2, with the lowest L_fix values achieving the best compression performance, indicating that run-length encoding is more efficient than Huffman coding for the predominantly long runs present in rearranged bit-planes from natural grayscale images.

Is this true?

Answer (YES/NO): NO